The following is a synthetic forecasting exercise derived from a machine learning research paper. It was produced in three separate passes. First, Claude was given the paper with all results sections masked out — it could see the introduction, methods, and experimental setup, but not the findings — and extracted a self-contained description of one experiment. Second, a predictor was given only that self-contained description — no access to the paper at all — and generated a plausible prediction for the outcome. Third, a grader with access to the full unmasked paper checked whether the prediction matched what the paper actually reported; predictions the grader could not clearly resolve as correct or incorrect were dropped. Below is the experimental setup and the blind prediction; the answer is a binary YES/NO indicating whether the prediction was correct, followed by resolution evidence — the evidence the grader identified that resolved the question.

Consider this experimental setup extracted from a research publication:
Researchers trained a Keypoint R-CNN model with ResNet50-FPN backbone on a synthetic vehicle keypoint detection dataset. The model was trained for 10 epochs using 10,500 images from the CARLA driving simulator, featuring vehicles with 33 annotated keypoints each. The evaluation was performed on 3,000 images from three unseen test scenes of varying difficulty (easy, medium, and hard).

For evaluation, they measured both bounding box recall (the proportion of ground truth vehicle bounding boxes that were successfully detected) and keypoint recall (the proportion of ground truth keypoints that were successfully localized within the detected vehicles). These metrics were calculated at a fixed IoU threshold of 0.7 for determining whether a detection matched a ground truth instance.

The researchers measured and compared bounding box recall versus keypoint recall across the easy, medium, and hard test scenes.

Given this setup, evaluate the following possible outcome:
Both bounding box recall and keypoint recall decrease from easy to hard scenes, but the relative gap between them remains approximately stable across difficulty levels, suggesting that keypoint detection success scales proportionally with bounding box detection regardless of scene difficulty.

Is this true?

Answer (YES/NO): NO